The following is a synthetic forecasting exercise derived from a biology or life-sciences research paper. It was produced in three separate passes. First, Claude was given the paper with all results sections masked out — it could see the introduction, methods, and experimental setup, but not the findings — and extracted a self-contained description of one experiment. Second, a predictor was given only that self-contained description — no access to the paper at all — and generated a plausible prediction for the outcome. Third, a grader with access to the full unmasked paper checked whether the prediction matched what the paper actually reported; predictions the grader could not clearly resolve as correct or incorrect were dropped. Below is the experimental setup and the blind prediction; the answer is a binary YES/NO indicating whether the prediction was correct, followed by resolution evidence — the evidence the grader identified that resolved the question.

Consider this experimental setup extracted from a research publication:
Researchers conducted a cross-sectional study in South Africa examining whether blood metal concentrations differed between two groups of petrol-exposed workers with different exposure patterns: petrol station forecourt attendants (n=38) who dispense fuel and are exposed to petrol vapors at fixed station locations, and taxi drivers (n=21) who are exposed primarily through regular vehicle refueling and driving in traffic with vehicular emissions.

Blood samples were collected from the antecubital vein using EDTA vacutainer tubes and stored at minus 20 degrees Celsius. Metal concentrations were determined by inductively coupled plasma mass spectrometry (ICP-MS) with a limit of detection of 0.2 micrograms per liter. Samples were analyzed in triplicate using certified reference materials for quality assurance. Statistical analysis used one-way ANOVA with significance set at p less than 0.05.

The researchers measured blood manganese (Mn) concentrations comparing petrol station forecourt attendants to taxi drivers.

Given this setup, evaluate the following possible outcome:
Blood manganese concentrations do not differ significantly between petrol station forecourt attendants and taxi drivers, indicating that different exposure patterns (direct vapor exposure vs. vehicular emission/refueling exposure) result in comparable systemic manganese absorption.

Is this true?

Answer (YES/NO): YES